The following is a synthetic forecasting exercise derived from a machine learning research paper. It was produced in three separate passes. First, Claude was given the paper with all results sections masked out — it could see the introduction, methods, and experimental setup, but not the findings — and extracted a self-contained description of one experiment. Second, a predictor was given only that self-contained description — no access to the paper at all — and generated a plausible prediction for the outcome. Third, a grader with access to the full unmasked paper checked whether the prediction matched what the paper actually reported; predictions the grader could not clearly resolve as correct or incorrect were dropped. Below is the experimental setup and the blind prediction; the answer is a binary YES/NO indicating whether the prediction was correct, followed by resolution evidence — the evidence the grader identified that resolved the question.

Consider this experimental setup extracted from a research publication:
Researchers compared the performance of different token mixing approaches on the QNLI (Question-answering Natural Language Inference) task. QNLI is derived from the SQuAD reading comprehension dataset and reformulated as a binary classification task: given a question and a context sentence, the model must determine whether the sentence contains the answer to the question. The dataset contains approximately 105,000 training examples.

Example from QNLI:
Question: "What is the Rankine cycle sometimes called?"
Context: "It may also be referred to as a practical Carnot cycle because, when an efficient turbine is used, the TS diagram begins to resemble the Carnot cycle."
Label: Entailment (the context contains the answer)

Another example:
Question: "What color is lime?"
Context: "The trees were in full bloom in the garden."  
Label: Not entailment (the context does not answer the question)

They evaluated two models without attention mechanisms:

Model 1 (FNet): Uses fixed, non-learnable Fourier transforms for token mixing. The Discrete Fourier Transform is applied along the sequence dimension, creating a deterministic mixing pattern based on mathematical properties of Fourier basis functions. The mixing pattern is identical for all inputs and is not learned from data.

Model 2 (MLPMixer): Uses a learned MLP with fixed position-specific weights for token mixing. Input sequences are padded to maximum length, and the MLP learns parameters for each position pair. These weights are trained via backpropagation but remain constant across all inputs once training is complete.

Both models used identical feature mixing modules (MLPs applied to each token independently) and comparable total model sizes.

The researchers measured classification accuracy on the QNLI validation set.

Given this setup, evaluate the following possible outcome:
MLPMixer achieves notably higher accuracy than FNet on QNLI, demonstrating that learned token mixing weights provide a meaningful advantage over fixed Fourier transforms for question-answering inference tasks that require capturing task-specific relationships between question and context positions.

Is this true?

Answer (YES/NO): YES